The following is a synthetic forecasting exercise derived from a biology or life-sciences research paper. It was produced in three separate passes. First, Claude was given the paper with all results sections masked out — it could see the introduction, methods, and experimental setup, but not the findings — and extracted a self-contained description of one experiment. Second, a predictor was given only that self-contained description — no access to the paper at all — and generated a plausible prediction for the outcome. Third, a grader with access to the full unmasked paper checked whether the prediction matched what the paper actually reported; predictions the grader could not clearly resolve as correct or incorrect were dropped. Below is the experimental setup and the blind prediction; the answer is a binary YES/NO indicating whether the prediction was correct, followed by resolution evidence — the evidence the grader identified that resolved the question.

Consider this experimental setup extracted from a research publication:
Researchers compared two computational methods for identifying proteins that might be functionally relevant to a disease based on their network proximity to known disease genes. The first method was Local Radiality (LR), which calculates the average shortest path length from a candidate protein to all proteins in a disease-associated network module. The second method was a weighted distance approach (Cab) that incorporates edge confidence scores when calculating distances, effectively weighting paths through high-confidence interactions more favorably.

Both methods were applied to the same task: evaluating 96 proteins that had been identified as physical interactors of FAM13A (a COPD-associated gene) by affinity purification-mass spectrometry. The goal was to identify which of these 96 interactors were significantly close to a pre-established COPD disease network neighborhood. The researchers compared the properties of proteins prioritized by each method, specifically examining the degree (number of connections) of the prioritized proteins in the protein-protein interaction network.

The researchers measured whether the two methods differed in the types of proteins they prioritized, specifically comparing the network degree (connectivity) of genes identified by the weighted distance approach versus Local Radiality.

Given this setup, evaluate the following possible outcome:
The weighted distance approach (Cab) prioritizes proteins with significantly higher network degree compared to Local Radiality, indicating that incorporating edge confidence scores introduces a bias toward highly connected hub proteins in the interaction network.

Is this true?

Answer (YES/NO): NO